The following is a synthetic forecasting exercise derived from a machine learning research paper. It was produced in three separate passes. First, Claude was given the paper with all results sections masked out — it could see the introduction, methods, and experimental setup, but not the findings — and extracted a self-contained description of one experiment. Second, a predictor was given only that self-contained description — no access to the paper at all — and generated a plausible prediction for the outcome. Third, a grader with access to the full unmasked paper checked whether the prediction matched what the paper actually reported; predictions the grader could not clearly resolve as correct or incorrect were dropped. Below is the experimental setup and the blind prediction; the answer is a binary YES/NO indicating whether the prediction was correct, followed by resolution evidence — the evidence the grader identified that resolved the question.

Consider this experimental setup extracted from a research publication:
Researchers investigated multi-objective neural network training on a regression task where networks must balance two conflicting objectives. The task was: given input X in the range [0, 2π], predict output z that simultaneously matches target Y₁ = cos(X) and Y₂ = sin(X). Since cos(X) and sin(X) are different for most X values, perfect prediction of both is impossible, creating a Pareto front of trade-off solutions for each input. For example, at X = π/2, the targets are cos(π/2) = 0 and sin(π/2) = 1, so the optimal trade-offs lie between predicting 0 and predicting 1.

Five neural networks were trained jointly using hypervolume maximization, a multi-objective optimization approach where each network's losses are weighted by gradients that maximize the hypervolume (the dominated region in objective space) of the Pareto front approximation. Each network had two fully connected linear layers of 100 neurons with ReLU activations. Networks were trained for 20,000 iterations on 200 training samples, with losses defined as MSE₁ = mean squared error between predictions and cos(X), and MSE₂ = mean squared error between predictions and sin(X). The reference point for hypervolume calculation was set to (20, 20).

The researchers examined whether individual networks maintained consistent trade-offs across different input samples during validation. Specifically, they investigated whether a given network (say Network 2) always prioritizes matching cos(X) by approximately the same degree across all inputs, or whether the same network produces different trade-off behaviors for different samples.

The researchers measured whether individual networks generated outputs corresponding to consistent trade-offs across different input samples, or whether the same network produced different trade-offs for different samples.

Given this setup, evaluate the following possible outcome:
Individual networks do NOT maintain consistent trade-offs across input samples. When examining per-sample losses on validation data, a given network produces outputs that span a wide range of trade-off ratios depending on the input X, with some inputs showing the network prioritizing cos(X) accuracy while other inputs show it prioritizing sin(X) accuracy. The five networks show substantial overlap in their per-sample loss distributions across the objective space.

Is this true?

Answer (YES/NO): YES